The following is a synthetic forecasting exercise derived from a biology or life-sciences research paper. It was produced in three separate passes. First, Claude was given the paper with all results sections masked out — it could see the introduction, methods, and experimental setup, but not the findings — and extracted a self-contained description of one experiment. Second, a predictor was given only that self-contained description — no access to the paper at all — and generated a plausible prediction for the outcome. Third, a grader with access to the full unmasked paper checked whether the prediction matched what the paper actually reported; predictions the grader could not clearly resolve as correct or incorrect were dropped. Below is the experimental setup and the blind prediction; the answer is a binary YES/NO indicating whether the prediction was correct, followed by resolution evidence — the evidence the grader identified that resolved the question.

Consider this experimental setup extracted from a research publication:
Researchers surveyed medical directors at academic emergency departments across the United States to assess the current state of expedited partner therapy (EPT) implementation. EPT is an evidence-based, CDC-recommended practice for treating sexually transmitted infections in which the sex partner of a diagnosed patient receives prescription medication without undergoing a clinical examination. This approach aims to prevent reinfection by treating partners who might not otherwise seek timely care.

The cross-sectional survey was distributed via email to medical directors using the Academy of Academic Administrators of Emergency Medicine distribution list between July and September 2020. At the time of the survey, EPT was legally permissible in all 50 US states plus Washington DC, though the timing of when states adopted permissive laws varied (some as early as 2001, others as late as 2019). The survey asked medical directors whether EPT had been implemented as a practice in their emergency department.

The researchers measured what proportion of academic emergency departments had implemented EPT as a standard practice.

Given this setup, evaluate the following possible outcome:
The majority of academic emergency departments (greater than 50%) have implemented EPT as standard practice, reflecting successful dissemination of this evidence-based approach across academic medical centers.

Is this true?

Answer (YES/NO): NO